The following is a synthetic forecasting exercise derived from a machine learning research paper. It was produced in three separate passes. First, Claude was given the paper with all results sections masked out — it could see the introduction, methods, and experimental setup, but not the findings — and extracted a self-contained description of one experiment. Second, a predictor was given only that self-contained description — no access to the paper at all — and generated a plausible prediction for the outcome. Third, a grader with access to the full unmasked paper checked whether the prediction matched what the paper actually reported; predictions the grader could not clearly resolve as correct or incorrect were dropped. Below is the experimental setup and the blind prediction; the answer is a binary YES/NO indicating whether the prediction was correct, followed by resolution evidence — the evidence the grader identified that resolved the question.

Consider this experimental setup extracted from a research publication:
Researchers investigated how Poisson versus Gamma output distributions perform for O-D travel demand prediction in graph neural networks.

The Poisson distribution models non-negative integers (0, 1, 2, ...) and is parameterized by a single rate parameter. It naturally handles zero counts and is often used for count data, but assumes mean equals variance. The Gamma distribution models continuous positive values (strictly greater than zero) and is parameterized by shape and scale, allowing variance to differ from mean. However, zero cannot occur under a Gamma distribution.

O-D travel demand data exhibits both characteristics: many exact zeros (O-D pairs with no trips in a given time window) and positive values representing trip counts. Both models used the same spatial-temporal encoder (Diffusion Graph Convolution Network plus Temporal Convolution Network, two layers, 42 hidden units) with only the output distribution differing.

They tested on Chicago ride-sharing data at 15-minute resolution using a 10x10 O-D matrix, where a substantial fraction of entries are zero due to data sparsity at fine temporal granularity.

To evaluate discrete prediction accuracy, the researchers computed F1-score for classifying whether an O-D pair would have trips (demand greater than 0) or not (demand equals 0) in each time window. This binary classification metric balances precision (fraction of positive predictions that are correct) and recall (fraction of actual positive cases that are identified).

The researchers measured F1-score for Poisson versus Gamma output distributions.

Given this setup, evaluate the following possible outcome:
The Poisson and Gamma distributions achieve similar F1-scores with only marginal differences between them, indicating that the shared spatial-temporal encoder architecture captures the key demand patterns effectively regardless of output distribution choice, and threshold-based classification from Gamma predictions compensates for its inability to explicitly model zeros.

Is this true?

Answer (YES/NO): NO